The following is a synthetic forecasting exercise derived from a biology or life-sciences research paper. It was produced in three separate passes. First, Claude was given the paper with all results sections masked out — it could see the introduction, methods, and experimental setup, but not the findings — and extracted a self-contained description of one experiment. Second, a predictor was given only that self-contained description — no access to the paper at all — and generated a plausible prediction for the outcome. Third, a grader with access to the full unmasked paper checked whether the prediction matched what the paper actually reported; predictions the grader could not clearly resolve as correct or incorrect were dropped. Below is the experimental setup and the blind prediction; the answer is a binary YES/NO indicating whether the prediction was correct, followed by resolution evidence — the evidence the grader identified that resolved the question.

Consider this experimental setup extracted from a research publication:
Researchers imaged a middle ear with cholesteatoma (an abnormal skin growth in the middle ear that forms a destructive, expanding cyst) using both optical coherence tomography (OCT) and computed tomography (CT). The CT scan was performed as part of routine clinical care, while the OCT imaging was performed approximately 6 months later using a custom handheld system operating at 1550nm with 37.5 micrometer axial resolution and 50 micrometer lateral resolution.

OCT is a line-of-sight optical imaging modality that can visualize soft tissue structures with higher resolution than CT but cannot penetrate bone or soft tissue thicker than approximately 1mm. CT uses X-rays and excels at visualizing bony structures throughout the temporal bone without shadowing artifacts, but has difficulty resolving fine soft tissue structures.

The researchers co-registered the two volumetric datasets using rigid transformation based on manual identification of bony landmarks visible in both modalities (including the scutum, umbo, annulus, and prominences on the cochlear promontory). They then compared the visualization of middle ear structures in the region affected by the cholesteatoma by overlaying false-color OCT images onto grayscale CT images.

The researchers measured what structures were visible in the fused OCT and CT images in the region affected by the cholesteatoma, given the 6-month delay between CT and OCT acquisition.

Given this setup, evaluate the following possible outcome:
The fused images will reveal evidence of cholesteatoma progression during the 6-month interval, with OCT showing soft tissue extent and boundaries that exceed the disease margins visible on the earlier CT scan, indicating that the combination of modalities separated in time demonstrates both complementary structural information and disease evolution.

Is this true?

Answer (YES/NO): YES